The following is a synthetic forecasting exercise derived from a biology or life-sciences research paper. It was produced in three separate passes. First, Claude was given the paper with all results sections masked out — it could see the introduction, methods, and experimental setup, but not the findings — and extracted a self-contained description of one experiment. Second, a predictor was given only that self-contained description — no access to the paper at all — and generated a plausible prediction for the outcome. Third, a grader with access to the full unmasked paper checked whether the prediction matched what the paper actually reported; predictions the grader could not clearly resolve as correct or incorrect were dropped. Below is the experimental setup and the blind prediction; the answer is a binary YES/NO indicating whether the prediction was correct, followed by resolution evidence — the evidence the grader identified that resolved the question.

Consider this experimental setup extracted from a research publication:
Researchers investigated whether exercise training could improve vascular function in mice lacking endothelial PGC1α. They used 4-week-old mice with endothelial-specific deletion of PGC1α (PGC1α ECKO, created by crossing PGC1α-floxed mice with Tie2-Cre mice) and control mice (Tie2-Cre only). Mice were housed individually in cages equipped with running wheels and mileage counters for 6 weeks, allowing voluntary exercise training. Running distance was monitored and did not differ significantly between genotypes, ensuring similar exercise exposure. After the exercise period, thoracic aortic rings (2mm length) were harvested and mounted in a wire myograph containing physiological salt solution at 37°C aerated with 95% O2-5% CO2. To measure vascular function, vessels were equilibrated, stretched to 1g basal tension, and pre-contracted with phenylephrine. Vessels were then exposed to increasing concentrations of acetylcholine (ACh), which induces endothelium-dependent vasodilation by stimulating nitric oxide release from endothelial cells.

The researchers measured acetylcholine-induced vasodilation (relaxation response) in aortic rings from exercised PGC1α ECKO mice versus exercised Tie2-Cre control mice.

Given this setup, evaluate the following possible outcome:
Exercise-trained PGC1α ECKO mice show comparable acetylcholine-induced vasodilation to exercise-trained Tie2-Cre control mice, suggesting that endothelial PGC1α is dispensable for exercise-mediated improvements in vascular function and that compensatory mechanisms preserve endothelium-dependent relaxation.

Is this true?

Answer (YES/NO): NO